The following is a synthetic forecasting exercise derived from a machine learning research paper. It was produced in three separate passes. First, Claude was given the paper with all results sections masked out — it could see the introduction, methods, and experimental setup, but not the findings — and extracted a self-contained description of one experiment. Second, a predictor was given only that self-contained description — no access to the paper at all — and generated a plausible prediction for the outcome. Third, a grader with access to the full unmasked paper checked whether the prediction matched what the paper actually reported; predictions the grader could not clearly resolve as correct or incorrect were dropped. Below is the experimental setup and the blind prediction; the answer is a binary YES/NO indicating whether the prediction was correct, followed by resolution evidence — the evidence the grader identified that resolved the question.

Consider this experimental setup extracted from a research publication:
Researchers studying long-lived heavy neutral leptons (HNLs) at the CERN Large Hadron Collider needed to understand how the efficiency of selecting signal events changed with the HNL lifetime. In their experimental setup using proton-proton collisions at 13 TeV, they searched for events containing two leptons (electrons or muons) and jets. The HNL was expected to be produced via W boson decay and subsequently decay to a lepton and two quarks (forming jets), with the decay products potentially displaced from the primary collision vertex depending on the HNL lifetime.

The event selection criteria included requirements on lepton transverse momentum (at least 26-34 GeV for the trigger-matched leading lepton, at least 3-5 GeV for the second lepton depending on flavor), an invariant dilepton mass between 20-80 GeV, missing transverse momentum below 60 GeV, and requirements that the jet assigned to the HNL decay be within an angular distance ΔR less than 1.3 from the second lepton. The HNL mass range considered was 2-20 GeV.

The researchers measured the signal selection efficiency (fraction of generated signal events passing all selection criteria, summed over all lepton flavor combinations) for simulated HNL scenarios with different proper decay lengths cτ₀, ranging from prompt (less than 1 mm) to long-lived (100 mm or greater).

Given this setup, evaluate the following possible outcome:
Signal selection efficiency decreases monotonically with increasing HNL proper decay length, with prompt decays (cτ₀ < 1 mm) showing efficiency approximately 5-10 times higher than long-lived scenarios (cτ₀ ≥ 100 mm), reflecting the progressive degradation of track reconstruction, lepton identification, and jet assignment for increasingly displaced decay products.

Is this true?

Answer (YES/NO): NO